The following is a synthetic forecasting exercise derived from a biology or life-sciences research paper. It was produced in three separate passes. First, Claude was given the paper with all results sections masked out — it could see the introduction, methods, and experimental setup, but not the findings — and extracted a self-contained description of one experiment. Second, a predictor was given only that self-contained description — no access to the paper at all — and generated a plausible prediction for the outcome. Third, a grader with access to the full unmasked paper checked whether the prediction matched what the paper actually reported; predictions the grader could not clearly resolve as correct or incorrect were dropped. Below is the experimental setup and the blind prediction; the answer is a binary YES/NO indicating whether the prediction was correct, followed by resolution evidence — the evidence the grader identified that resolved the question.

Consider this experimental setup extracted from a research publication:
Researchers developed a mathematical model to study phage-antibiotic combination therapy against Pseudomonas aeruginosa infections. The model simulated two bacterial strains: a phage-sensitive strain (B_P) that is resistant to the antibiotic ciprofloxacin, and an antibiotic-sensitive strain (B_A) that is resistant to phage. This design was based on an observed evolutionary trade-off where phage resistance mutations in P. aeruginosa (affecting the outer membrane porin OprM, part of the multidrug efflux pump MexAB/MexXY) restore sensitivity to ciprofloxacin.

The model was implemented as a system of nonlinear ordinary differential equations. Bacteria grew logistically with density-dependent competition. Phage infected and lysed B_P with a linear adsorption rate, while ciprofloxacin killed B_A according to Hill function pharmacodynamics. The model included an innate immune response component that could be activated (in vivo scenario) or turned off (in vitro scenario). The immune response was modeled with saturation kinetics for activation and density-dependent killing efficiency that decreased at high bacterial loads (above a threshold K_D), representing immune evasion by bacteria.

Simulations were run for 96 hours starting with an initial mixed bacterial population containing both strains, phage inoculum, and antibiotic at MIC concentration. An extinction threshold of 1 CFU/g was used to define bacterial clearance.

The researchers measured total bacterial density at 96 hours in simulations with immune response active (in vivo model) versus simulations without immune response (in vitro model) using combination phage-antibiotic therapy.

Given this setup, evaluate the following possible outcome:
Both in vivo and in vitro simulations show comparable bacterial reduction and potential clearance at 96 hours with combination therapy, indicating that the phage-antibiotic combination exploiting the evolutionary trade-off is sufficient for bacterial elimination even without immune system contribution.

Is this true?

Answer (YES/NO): NO